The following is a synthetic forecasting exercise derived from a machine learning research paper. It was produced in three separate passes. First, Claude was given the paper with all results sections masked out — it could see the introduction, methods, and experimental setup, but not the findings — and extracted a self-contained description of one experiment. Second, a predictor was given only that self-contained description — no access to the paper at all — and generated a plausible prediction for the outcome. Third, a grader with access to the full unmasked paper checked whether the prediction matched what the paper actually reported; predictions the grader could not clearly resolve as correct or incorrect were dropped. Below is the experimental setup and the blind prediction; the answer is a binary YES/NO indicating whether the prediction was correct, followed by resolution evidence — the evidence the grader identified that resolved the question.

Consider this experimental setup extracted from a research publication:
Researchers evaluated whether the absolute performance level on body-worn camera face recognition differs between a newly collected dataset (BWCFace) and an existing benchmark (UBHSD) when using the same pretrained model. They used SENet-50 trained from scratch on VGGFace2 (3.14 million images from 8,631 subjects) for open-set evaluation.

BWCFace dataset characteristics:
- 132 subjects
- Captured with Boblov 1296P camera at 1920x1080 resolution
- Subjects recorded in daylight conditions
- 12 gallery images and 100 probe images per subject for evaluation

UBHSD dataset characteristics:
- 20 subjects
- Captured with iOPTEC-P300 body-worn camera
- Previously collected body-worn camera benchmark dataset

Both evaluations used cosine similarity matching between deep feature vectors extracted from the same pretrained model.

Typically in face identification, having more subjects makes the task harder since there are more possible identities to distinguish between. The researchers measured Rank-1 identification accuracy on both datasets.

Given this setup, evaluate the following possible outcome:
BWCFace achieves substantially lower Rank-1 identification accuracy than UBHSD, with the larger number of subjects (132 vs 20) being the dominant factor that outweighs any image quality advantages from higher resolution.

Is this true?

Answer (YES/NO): NO